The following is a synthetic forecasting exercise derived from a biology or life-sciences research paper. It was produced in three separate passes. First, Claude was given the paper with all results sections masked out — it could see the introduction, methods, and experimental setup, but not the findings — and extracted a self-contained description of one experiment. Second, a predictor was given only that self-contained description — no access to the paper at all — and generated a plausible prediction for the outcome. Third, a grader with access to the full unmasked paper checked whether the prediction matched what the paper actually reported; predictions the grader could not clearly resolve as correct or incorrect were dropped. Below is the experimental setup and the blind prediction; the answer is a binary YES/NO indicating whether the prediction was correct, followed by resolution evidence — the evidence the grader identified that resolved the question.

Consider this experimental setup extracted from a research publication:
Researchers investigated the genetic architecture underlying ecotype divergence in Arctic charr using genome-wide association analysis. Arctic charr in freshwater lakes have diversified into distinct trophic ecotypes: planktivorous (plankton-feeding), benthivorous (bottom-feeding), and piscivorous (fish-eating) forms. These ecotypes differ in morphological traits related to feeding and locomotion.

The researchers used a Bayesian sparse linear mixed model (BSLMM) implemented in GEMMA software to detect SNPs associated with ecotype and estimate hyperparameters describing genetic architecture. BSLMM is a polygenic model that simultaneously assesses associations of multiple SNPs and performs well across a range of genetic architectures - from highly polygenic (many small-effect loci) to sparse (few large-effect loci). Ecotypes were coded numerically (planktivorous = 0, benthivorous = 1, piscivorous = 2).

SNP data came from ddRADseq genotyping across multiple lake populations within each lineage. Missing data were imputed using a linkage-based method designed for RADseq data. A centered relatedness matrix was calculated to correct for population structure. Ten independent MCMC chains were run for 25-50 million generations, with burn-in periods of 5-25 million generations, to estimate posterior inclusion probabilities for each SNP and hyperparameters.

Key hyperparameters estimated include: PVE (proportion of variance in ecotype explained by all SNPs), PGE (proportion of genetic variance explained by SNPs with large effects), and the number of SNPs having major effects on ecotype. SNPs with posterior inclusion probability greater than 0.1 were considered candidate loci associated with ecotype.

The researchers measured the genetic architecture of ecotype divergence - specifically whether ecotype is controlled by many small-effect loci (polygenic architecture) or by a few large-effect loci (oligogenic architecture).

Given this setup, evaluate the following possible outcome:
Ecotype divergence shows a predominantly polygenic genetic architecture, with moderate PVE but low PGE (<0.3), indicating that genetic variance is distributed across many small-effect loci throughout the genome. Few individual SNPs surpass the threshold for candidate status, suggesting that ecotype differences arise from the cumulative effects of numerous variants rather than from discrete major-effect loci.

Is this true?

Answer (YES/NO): NO